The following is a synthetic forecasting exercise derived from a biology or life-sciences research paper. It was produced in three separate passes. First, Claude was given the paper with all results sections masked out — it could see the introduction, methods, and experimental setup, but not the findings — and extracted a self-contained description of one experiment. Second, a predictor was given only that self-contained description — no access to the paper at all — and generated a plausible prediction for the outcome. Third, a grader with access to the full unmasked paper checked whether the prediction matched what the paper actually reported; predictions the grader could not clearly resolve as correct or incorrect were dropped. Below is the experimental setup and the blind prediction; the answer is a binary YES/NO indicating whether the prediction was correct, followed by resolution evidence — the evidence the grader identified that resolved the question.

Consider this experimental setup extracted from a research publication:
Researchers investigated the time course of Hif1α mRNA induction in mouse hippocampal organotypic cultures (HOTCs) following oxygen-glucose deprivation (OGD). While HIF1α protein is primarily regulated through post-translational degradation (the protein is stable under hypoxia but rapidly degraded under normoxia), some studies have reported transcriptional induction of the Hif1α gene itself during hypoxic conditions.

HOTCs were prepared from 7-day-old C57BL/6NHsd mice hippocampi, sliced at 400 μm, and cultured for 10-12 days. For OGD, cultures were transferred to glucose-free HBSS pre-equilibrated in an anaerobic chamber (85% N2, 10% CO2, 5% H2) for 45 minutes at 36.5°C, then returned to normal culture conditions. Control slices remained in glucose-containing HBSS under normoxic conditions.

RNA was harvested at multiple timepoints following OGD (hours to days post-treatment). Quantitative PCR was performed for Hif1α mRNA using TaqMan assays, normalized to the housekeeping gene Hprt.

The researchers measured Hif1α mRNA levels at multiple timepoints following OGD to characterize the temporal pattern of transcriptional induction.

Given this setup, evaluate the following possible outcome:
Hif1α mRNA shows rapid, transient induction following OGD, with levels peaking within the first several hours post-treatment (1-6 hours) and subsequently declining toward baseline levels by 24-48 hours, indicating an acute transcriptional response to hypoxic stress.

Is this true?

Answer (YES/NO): YES